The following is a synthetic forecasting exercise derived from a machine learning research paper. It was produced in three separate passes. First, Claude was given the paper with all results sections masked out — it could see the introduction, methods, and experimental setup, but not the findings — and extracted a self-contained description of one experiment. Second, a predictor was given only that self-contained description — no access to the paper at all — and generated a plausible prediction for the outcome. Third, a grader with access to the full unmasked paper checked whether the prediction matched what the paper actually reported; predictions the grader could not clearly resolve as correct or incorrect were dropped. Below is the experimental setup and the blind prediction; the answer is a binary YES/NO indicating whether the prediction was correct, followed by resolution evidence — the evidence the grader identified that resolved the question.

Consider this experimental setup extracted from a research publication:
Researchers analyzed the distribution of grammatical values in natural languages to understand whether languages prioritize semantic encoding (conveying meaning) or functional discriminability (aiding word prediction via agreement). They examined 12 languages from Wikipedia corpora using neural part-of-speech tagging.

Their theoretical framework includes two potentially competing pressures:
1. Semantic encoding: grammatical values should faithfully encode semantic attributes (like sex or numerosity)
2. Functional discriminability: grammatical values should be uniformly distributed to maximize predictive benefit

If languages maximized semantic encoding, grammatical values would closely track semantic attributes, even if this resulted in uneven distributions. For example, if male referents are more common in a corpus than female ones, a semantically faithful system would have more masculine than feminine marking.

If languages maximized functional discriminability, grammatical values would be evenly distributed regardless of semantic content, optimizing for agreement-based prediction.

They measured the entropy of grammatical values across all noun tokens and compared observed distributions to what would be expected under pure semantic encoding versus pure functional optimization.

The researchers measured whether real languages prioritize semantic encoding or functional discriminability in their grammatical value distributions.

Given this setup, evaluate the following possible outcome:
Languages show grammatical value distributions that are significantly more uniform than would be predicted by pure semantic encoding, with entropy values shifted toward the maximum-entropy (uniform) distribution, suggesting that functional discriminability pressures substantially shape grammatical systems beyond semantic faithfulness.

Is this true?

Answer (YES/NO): YES